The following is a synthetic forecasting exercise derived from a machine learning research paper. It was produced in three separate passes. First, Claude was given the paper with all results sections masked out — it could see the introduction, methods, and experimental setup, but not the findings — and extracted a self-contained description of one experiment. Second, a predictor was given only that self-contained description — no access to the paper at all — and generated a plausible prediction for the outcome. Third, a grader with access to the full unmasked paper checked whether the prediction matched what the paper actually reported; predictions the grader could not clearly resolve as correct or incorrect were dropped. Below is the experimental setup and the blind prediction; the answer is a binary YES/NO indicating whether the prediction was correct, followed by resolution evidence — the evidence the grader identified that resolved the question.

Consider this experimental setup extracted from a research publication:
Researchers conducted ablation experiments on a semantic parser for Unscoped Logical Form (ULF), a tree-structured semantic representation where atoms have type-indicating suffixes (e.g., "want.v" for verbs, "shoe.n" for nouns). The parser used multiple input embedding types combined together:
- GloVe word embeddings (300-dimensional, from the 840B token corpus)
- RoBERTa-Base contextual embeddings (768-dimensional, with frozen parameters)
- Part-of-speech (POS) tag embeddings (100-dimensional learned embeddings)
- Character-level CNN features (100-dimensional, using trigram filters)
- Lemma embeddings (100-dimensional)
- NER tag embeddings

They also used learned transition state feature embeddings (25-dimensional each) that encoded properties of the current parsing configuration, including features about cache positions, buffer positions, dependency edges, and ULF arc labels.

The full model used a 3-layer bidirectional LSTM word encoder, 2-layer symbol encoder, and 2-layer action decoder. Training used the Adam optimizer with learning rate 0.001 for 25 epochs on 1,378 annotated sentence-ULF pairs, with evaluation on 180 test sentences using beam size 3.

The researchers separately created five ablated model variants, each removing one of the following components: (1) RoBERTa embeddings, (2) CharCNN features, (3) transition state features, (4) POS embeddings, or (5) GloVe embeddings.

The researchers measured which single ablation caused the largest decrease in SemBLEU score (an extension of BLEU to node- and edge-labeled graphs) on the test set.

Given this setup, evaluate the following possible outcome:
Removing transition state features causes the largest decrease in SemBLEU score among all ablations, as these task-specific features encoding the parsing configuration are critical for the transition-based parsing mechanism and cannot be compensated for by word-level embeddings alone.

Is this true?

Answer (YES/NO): NO